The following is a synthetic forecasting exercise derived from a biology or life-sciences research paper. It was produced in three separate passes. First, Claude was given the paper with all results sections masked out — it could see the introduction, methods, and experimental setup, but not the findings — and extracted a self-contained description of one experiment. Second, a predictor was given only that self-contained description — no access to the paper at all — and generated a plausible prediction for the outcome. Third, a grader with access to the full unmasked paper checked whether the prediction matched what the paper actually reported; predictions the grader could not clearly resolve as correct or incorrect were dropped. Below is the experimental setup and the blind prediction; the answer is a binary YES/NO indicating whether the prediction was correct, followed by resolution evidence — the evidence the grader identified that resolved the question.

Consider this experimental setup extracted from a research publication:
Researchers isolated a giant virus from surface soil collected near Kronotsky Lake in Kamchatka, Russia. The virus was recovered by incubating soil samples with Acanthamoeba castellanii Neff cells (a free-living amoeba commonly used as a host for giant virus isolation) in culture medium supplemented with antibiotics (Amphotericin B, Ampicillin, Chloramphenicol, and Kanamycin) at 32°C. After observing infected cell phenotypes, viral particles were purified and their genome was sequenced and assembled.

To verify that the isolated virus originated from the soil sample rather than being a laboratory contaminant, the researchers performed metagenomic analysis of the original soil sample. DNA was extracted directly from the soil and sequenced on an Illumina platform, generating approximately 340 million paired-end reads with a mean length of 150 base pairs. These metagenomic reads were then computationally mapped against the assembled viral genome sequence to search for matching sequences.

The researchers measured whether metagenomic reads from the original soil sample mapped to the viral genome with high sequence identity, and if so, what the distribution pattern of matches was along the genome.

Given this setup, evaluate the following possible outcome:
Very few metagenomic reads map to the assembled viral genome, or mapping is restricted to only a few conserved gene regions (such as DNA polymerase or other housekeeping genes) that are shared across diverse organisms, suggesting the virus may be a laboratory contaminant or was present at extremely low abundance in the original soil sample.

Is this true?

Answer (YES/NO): NO